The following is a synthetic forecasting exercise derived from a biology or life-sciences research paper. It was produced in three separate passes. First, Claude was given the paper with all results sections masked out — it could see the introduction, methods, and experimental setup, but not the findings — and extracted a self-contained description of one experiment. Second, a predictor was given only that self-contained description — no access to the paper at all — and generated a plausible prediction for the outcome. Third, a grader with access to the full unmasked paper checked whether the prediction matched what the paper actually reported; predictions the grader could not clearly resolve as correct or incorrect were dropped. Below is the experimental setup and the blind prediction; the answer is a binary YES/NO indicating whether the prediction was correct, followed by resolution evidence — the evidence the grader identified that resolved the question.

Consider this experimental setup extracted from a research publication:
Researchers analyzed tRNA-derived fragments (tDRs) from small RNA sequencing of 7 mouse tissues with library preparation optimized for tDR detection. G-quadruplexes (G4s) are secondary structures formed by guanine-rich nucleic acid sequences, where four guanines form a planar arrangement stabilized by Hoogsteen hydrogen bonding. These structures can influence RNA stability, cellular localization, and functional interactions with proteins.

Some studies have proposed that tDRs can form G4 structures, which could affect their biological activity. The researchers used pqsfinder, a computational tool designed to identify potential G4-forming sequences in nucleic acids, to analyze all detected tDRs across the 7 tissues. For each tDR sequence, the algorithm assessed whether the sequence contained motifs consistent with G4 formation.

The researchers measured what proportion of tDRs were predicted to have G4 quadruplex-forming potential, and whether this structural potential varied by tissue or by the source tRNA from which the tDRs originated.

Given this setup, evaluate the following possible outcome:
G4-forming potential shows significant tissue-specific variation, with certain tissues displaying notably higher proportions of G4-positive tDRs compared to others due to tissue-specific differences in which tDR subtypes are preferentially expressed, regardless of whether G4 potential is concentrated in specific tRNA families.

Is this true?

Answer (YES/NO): NO